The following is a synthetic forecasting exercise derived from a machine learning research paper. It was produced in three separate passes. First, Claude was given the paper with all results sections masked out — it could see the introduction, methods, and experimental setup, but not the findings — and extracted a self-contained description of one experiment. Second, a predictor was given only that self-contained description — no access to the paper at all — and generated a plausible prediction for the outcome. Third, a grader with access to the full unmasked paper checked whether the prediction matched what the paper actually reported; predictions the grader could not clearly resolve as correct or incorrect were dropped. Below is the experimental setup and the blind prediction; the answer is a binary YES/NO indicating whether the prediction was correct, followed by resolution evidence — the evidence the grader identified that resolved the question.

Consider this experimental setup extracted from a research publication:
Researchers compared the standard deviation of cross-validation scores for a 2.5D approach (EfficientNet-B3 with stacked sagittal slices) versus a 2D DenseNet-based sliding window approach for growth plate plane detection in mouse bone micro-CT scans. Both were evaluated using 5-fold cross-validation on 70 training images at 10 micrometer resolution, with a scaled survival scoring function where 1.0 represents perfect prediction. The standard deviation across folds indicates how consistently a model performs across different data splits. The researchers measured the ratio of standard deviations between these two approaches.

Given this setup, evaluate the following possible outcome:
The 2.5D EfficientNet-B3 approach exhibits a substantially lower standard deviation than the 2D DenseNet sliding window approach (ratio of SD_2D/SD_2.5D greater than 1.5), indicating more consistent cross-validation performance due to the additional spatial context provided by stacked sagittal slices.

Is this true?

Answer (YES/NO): YES